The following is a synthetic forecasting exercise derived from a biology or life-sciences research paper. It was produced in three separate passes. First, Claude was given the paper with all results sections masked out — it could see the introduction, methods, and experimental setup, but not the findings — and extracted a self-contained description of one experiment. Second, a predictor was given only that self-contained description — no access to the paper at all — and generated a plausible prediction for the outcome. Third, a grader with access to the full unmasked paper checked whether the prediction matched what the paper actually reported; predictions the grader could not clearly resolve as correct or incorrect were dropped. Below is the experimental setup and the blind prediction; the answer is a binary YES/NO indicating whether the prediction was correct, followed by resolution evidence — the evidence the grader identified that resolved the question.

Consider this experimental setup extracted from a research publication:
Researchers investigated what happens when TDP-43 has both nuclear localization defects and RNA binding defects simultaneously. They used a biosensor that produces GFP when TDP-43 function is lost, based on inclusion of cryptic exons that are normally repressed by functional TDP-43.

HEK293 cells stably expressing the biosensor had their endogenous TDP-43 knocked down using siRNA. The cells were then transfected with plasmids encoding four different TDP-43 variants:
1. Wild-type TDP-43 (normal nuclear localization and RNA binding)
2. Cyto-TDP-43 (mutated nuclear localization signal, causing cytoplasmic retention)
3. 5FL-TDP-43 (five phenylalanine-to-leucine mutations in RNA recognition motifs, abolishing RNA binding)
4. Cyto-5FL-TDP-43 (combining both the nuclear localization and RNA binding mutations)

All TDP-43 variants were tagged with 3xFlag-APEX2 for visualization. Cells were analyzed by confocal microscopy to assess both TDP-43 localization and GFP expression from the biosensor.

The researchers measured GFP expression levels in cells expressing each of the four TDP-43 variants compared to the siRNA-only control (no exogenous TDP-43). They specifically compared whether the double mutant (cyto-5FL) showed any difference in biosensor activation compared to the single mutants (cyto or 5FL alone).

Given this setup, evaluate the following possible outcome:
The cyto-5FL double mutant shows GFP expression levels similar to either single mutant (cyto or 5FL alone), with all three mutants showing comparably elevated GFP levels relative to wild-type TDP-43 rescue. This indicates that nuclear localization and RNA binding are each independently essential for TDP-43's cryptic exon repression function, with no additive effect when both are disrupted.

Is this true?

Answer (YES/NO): NO